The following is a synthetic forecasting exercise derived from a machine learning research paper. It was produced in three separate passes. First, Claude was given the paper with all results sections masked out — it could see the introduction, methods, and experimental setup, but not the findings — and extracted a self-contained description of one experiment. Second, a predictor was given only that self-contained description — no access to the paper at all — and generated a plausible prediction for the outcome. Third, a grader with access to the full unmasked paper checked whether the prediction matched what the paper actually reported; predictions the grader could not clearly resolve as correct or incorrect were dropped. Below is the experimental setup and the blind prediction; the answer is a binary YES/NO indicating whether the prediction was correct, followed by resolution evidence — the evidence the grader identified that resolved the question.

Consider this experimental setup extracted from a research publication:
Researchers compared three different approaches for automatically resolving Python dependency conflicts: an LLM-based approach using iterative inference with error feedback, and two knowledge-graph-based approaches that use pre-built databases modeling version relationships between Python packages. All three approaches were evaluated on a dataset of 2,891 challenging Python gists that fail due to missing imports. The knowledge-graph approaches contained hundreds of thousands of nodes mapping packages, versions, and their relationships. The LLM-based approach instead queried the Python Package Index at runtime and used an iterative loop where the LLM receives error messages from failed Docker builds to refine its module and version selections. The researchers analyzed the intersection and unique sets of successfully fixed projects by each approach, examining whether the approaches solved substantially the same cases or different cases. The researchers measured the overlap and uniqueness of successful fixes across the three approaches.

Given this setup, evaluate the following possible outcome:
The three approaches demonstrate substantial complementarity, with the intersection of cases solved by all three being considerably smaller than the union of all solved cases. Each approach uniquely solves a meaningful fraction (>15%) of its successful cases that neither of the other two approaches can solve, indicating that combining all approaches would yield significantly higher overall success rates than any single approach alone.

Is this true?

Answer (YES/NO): NO